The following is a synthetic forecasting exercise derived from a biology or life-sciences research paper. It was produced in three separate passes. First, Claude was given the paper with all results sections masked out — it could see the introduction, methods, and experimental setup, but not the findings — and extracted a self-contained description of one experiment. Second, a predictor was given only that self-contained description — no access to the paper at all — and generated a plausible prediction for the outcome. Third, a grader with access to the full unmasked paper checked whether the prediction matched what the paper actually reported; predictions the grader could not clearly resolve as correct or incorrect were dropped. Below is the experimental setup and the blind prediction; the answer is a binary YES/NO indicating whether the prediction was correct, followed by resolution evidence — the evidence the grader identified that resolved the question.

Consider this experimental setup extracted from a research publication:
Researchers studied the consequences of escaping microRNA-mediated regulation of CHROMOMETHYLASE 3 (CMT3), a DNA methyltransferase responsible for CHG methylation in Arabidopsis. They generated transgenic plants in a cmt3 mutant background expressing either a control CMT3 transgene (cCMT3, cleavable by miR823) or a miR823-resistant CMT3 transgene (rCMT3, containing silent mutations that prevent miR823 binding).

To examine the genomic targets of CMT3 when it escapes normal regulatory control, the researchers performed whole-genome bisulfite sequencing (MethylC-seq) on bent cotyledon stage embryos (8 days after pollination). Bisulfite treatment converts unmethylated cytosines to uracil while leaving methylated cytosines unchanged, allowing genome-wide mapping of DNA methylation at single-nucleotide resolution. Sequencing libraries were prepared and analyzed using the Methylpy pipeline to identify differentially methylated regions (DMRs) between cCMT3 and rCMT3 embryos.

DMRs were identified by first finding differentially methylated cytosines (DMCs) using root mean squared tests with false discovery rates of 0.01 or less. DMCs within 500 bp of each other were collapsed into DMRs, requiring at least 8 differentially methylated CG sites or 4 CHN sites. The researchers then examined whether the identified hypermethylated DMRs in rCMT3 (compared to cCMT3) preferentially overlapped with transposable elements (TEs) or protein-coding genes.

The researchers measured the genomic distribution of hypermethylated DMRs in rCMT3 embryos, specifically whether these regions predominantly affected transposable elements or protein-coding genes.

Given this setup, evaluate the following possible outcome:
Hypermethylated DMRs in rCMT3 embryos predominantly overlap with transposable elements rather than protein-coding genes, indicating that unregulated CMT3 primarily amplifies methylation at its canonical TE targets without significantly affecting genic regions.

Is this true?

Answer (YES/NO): NO